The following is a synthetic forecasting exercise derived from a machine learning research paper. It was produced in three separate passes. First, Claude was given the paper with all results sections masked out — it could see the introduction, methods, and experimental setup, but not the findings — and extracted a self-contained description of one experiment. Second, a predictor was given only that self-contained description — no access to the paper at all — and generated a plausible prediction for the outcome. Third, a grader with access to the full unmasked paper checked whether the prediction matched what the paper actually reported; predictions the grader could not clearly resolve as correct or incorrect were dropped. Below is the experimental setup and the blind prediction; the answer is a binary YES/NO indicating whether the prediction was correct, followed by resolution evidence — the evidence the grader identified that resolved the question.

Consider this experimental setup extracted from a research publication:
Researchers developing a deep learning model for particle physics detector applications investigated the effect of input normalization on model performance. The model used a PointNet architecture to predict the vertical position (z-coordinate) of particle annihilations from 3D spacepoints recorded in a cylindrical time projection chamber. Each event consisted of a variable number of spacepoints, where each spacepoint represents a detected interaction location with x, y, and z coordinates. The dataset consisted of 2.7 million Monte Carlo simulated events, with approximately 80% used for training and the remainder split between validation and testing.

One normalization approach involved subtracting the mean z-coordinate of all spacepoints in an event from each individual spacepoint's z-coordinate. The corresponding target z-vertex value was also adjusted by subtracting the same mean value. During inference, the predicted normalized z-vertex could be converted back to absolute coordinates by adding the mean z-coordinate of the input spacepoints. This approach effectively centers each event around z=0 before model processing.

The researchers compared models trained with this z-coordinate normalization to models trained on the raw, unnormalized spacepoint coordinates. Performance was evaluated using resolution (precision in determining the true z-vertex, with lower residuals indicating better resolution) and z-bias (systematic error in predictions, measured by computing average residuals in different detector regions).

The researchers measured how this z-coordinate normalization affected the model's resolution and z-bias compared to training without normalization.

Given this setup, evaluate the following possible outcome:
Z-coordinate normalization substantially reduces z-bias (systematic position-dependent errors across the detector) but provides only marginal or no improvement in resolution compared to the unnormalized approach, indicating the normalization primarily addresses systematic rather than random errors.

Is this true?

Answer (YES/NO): NO